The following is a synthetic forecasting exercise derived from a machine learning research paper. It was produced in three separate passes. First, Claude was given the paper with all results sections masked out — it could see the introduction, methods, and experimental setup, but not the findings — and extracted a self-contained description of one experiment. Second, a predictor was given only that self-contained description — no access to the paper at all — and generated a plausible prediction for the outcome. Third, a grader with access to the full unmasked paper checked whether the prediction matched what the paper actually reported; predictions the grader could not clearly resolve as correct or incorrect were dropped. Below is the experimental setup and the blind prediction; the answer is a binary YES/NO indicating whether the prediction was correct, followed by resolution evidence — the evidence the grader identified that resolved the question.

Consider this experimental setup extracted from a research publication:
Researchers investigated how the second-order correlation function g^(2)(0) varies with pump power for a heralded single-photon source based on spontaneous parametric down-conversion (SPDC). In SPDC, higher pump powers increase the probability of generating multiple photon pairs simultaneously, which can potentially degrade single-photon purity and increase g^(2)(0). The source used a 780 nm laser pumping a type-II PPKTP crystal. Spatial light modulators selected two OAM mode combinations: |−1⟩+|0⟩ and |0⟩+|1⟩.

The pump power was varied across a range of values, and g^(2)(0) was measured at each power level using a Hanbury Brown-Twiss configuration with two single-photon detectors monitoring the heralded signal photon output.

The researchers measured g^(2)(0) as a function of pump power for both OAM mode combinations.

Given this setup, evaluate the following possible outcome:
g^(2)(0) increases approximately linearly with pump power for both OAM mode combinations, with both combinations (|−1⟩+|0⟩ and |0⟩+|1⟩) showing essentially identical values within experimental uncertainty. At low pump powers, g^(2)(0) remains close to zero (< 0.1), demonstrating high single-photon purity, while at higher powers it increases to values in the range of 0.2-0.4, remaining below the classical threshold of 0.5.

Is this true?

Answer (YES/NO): NO